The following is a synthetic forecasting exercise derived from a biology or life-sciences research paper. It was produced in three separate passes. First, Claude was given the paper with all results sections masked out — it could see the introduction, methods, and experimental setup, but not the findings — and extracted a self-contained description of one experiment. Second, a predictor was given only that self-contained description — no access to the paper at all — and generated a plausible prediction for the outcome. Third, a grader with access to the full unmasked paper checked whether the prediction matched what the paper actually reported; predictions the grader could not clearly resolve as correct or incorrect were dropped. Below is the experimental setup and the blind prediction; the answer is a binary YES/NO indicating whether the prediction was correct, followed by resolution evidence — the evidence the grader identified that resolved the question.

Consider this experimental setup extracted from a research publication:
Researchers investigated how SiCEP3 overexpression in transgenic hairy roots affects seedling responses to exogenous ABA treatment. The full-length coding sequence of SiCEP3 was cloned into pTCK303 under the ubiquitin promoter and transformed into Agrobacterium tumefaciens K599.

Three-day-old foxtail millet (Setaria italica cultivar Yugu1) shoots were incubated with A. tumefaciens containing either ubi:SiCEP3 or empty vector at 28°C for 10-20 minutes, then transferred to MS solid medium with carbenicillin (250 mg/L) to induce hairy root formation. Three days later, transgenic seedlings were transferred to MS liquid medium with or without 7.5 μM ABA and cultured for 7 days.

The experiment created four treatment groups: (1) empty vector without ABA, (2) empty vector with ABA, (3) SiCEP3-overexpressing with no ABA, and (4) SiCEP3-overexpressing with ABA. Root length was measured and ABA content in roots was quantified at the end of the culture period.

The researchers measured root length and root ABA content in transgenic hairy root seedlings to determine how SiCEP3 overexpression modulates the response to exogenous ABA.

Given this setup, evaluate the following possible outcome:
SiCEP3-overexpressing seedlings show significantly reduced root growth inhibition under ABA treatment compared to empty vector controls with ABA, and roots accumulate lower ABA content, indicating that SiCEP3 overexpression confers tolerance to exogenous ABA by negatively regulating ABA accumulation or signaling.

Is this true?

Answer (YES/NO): NO